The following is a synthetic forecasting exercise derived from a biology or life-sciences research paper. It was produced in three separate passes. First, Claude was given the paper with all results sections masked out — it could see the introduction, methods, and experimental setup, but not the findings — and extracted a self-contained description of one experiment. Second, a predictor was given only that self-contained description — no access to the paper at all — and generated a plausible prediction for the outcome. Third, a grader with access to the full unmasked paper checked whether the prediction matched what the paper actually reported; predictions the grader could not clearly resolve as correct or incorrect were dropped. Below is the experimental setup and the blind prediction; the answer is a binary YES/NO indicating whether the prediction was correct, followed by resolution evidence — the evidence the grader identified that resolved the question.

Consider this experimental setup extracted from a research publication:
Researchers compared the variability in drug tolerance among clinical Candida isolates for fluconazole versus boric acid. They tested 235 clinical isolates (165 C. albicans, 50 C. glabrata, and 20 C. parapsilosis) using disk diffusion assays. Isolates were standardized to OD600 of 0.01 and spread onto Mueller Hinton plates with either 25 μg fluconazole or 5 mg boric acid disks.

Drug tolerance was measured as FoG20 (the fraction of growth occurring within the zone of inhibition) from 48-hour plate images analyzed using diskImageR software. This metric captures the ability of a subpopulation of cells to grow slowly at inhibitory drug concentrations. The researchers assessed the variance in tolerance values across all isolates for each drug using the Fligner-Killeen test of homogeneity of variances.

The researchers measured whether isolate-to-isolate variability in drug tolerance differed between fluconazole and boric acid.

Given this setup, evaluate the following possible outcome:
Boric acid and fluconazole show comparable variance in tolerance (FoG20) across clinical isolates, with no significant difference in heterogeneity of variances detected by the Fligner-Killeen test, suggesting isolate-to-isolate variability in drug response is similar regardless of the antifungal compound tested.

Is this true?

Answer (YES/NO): NO